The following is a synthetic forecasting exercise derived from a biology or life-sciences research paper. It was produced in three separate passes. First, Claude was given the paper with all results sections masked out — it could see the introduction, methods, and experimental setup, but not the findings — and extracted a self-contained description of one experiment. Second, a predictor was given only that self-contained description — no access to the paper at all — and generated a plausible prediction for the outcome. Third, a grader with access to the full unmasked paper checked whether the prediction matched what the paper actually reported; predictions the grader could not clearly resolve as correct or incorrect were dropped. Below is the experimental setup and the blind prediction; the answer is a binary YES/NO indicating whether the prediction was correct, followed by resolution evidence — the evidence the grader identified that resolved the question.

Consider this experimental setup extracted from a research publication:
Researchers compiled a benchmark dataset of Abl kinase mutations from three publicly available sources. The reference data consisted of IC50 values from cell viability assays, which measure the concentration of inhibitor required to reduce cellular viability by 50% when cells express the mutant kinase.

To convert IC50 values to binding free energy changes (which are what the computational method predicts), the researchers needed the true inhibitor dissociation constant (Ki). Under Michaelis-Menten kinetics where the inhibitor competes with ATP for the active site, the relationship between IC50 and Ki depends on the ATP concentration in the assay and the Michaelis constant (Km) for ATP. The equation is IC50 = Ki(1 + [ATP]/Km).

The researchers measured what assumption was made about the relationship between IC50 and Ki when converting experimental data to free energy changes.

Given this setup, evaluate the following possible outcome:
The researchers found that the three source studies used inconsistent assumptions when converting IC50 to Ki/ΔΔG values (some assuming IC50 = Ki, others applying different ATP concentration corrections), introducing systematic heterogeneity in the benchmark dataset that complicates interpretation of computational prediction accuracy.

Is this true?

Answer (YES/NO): NO